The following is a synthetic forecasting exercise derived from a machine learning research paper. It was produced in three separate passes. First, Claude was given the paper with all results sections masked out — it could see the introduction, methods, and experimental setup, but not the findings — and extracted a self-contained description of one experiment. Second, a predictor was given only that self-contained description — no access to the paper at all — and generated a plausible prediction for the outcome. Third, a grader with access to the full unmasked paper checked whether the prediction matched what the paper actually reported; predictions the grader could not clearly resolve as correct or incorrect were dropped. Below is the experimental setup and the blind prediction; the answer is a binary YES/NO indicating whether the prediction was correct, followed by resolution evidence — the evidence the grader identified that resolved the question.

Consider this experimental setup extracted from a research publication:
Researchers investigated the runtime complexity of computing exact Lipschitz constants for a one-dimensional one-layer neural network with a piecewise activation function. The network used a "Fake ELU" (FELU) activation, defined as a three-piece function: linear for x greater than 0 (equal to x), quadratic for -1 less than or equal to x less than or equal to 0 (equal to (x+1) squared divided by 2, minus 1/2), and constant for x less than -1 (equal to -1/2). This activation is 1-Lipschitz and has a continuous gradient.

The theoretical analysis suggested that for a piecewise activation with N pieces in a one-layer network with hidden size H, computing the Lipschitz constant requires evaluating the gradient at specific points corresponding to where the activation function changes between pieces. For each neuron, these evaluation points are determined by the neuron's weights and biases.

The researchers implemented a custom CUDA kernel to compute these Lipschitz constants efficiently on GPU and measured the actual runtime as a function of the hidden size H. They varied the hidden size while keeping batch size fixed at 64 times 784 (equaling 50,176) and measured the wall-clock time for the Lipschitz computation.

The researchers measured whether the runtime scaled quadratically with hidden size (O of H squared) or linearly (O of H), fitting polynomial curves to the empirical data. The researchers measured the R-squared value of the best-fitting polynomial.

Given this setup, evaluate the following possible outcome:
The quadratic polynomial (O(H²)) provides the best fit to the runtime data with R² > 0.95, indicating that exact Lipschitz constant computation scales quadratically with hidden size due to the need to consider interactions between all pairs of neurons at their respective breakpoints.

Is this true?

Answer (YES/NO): YES